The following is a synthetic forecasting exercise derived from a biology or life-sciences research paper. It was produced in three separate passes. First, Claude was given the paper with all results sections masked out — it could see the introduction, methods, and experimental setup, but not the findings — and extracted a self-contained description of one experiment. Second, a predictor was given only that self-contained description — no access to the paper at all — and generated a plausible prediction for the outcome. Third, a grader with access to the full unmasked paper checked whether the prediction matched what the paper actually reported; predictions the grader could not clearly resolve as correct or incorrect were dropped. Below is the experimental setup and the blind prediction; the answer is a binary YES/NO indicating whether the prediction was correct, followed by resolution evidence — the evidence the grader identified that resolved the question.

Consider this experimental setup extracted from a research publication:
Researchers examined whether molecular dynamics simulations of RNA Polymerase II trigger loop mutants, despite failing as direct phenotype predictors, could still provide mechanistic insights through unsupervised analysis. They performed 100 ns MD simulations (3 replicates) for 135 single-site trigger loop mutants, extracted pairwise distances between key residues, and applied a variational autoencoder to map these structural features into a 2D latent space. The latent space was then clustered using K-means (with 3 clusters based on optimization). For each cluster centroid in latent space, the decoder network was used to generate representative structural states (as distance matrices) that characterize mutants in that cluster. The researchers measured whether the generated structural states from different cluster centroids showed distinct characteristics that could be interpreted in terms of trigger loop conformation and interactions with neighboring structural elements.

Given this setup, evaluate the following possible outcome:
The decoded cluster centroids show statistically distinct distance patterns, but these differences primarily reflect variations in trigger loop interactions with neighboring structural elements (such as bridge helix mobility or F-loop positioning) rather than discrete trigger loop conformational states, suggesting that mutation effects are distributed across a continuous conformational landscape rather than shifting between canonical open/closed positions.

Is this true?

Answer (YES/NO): NO